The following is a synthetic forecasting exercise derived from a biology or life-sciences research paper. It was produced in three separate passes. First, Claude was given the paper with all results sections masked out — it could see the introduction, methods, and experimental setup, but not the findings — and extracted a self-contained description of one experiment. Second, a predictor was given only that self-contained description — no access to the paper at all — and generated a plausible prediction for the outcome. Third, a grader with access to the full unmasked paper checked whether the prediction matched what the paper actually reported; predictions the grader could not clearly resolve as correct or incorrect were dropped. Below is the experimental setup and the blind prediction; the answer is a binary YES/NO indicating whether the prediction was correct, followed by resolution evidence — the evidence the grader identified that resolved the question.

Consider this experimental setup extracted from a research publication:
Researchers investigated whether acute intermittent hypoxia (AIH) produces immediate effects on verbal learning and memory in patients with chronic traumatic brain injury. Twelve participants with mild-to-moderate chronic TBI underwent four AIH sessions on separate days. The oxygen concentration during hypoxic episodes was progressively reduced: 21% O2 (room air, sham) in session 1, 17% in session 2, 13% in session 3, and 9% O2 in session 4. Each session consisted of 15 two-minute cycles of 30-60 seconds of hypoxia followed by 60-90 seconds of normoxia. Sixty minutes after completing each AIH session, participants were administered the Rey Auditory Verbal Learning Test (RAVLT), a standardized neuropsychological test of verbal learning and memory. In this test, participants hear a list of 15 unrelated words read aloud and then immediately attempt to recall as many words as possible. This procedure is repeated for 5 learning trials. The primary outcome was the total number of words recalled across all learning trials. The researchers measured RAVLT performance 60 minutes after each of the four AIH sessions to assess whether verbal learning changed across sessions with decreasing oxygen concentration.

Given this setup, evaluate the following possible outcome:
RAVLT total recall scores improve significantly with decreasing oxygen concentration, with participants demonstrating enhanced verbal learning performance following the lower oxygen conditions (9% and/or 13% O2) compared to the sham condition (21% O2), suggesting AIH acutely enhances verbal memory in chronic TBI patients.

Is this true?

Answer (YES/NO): NO